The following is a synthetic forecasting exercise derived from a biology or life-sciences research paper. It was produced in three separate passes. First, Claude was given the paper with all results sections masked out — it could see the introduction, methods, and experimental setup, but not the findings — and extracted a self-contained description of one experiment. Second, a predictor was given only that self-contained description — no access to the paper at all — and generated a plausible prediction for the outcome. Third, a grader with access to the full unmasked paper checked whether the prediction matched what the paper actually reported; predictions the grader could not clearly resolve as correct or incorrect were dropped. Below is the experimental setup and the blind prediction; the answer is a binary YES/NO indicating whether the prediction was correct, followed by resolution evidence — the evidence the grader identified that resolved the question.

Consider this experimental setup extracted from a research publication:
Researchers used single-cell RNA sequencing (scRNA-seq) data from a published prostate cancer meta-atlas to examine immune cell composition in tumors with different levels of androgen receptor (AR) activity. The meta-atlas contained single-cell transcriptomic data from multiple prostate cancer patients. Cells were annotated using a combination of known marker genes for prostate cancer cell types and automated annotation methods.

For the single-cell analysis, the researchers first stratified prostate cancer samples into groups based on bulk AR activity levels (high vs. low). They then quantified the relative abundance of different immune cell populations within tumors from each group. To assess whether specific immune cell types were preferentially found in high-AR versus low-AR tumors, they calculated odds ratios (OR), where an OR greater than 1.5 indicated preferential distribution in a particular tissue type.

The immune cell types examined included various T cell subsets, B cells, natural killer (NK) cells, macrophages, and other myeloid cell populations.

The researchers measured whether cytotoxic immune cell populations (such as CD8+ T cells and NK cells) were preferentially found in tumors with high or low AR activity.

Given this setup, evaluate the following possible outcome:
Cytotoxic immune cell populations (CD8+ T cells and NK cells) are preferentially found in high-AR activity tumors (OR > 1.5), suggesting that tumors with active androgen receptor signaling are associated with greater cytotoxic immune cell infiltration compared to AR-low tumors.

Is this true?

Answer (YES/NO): NO